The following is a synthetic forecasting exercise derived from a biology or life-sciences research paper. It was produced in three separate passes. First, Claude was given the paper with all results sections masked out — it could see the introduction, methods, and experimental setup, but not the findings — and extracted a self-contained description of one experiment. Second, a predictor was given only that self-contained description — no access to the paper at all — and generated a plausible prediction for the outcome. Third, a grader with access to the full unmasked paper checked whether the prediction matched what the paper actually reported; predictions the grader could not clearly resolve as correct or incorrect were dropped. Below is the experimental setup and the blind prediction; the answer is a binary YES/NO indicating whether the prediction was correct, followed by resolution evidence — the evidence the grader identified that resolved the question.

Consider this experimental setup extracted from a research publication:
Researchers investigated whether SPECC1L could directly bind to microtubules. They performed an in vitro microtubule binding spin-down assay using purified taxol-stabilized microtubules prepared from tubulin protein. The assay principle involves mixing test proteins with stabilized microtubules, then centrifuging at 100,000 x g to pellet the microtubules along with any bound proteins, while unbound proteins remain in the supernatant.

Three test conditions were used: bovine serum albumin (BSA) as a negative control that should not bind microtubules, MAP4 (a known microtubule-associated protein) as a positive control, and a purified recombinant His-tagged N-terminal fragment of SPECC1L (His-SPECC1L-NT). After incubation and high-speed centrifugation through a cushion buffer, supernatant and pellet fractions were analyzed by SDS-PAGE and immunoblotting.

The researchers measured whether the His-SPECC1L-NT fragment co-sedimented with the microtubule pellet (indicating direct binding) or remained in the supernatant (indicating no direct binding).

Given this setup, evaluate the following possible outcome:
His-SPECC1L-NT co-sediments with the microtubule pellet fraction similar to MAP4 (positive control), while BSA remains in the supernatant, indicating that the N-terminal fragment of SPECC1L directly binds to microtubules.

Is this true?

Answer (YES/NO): YES